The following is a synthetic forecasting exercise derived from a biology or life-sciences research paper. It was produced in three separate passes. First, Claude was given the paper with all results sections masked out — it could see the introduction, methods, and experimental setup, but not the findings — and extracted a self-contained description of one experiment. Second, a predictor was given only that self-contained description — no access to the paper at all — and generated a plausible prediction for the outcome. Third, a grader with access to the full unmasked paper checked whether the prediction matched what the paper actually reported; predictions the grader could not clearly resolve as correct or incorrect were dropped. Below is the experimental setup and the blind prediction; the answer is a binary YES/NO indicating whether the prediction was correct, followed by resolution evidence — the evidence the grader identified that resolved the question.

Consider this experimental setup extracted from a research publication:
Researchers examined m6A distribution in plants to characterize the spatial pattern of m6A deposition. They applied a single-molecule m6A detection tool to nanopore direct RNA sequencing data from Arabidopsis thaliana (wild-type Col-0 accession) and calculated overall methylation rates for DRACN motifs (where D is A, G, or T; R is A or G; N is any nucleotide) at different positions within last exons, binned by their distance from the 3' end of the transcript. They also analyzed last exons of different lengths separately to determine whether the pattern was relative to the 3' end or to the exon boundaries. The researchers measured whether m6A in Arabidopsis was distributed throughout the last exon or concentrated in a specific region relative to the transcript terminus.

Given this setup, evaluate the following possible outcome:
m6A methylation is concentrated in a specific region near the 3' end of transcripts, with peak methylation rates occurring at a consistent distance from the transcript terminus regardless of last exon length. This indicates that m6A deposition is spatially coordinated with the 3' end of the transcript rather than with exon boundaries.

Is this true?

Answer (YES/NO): YES